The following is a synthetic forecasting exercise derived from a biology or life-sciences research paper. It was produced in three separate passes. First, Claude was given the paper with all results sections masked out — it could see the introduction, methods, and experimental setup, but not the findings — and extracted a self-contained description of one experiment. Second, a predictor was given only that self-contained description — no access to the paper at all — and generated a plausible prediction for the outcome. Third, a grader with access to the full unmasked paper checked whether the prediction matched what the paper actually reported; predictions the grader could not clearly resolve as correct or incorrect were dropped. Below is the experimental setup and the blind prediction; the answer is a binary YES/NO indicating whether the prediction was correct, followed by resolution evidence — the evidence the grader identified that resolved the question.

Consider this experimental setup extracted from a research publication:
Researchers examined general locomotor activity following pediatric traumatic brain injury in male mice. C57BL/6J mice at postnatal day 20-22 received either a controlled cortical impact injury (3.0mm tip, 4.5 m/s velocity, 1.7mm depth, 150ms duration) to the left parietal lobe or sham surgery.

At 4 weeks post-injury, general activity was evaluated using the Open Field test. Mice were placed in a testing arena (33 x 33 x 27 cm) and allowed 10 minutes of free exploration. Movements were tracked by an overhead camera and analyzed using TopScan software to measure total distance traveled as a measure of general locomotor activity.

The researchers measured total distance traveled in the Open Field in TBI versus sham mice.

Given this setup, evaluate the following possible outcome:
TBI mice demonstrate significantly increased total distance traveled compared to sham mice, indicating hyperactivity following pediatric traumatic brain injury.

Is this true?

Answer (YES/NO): YES